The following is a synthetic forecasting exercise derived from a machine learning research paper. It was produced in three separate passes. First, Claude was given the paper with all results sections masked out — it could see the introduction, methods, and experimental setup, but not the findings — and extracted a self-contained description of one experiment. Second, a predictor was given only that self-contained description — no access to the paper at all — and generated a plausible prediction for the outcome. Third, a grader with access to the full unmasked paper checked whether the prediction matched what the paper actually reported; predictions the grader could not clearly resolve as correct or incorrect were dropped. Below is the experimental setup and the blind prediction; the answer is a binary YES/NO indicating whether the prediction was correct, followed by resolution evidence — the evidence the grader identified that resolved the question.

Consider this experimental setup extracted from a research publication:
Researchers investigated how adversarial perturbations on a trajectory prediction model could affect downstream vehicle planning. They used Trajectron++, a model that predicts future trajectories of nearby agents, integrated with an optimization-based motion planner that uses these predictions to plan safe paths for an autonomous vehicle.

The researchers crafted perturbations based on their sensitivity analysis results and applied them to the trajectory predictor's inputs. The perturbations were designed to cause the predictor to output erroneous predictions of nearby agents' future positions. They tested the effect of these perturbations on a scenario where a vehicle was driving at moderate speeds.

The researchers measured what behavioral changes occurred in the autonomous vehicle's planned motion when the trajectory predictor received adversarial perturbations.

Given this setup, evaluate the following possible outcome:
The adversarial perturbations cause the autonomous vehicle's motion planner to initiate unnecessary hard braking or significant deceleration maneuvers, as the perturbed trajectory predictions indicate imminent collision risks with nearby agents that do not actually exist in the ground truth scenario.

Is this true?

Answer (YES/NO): YES